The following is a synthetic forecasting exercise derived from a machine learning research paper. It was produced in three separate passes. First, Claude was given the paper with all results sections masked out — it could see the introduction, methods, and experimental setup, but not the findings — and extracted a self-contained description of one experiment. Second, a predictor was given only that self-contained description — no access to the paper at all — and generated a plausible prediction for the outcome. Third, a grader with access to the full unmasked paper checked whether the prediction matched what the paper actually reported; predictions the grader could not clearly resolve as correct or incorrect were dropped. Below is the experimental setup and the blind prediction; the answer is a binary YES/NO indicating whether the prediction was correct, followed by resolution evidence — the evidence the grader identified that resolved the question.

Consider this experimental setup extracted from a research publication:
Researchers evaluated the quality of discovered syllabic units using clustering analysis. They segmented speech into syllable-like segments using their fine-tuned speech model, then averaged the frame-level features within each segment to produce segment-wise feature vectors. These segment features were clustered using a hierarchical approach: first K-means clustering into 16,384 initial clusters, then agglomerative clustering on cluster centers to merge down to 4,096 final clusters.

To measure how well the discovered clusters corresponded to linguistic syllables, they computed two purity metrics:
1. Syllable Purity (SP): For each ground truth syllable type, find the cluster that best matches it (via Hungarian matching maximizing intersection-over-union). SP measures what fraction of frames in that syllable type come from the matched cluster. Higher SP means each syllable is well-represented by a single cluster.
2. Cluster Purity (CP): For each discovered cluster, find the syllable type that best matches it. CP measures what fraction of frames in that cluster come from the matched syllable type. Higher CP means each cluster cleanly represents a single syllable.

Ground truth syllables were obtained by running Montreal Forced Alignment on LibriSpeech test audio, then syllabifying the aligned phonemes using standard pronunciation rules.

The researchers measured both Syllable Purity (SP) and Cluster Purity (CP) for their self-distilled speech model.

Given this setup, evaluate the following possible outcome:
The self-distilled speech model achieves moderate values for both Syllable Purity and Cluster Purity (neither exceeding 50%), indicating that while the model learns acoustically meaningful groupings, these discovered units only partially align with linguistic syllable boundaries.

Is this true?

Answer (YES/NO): NO